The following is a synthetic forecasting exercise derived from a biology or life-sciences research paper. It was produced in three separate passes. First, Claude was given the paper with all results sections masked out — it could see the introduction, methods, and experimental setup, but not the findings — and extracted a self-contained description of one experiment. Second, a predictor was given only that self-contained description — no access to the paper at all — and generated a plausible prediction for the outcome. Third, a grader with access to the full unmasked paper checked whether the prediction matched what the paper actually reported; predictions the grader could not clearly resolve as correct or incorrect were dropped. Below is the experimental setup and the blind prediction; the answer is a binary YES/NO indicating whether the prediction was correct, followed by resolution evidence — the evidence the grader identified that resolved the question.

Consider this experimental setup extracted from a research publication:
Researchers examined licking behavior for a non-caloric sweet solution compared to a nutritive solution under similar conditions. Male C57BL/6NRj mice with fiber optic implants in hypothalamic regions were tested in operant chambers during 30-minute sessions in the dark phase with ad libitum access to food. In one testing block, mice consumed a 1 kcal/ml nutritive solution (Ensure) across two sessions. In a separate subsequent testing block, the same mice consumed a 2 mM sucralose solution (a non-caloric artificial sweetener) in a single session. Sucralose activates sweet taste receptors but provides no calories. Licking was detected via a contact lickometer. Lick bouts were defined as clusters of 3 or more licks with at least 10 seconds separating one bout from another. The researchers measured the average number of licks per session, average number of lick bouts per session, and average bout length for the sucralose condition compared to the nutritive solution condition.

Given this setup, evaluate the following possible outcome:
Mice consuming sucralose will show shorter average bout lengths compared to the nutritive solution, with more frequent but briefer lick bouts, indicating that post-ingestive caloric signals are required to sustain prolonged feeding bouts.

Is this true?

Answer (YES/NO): YES